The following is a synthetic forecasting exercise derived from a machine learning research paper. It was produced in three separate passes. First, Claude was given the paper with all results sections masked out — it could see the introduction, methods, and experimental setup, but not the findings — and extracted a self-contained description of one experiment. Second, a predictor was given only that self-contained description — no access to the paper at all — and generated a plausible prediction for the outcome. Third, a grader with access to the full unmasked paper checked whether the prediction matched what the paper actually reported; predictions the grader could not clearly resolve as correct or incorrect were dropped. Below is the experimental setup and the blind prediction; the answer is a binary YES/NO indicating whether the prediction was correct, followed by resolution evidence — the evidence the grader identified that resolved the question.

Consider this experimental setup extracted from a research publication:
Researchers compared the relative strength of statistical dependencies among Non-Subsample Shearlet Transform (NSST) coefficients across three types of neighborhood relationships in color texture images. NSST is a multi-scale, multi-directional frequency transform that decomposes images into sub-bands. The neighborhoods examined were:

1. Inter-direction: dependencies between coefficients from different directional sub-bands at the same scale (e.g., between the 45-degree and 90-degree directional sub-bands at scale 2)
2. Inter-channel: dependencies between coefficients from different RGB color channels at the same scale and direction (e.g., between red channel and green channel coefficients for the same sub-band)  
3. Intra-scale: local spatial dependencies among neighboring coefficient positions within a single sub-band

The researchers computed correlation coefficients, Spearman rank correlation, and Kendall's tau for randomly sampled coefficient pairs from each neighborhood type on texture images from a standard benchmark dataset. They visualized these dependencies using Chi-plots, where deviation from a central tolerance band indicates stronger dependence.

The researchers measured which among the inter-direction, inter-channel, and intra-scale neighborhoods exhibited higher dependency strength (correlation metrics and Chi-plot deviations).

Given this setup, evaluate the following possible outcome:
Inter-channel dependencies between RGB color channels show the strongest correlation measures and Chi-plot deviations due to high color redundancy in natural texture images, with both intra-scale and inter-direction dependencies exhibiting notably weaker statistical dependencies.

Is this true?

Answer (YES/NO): YES